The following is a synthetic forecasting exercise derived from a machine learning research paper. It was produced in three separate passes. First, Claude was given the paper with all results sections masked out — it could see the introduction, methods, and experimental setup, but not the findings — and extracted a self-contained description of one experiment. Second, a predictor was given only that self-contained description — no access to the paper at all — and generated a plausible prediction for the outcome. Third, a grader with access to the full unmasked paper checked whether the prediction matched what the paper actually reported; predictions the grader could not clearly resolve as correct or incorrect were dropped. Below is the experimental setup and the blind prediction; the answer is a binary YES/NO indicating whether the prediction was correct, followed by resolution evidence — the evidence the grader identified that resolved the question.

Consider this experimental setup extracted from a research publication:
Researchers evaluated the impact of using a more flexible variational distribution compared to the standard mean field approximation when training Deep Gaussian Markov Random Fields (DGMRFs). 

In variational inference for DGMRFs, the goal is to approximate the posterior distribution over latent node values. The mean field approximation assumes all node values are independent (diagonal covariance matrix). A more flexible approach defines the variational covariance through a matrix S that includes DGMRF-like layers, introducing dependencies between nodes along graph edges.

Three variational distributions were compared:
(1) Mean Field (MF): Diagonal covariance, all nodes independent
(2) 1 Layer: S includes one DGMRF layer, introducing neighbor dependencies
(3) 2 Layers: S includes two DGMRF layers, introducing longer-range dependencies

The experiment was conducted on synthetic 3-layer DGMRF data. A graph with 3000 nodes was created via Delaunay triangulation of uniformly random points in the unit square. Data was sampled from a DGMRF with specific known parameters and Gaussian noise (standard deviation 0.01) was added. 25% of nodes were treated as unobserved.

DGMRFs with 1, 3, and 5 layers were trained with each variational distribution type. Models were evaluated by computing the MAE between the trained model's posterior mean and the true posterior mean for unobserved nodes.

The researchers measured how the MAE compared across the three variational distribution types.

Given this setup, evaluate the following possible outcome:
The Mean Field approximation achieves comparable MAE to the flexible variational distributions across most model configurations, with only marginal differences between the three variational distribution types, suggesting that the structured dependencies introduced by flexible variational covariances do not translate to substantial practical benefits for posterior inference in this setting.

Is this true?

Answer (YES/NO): NO